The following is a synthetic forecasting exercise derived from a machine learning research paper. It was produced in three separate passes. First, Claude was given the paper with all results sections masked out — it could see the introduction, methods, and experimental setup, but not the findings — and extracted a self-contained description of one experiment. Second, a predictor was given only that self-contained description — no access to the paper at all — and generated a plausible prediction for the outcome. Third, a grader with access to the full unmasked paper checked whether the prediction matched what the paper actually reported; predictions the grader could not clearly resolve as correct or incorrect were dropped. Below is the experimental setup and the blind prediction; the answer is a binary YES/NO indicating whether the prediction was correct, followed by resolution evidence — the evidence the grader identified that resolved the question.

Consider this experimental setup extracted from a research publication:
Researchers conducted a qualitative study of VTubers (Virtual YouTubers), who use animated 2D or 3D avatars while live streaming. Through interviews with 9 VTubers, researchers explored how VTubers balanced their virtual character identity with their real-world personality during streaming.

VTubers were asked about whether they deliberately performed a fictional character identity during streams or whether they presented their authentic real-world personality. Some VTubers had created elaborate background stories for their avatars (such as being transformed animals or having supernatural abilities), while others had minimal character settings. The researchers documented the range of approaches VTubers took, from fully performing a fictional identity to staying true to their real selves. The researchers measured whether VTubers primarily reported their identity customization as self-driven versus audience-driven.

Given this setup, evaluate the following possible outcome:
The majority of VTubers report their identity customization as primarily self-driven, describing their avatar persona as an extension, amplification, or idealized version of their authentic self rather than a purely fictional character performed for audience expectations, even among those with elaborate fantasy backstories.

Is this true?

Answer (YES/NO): YES